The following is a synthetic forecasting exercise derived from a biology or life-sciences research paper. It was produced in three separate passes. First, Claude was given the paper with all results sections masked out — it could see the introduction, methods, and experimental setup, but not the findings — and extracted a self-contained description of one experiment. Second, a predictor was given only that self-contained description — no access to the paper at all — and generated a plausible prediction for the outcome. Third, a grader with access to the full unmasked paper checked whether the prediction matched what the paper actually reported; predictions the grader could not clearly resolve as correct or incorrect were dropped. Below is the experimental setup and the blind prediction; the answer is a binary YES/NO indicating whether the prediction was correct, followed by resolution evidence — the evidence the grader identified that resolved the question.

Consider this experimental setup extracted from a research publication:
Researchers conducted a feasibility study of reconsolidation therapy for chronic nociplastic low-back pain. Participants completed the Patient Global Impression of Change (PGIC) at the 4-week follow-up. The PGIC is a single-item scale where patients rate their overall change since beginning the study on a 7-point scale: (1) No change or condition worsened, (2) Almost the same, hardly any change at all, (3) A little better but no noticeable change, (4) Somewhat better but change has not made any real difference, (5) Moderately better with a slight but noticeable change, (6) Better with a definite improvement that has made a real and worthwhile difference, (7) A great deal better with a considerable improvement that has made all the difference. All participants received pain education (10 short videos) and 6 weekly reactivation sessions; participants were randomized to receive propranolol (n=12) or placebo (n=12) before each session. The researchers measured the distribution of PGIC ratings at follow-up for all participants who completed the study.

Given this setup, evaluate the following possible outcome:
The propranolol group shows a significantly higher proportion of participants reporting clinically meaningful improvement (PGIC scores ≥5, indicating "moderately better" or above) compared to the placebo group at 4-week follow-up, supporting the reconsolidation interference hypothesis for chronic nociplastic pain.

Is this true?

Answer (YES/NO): NO